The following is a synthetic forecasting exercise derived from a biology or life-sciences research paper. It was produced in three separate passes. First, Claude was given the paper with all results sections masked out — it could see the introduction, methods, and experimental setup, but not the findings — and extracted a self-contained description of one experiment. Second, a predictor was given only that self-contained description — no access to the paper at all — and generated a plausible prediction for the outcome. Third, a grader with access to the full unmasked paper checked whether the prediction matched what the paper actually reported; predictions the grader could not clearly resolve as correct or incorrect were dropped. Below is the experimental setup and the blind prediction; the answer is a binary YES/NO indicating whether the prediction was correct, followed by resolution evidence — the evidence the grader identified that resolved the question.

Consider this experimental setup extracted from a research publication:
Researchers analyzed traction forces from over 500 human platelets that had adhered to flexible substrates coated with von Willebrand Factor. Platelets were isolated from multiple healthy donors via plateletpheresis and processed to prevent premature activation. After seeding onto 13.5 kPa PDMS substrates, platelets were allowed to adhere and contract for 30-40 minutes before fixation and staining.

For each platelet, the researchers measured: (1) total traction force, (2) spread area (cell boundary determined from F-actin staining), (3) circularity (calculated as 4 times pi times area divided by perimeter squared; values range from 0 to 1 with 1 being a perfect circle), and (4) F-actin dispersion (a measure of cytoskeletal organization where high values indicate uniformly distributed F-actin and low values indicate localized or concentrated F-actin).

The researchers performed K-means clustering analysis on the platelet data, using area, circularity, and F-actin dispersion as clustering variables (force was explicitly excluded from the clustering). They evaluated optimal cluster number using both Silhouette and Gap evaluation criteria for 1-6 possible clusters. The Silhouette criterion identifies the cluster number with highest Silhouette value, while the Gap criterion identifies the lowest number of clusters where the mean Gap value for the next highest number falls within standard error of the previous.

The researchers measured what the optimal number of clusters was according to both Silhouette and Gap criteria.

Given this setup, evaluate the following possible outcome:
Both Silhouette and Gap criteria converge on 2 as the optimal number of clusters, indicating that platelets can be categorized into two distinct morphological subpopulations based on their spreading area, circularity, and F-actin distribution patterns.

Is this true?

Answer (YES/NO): YES